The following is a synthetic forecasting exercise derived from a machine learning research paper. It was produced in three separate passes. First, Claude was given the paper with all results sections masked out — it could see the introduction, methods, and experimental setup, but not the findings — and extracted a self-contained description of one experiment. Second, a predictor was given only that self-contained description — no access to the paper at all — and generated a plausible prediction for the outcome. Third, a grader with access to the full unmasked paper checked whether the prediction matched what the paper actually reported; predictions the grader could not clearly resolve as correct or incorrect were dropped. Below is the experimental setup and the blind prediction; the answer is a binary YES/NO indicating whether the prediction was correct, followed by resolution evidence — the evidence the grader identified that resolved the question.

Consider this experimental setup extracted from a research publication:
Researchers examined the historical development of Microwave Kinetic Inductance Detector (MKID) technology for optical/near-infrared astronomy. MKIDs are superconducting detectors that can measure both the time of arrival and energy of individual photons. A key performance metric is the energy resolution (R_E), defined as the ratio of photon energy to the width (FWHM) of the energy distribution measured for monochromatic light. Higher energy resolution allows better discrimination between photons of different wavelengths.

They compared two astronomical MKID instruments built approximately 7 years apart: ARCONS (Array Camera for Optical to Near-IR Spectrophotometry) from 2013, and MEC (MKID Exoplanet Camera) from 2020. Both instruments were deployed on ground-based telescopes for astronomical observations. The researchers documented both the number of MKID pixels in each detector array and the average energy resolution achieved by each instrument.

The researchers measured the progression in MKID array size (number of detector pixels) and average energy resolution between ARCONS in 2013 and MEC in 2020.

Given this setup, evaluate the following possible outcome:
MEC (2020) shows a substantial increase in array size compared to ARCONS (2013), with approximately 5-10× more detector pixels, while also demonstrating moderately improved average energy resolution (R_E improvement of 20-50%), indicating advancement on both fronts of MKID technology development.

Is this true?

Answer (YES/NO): YES